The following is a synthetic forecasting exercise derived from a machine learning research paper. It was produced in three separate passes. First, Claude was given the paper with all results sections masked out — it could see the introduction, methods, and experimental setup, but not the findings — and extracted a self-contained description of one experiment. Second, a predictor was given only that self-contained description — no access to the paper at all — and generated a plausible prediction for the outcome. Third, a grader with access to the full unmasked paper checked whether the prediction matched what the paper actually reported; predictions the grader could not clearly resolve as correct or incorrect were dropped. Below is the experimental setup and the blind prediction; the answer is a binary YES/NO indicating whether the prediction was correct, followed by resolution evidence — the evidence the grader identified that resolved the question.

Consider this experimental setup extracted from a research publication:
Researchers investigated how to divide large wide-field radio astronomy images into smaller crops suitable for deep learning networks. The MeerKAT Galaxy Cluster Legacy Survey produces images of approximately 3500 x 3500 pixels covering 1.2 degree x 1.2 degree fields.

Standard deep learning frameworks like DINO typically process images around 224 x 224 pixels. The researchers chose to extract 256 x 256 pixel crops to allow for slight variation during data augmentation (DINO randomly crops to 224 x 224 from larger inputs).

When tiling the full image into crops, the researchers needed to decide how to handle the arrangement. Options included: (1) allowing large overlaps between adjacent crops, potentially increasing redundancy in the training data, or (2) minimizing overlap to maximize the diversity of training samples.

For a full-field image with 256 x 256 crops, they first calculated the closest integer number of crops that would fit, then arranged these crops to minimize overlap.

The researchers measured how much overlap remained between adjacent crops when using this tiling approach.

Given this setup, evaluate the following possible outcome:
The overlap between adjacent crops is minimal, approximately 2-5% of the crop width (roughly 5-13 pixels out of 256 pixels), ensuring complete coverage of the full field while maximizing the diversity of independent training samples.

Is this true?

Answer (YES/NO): YES